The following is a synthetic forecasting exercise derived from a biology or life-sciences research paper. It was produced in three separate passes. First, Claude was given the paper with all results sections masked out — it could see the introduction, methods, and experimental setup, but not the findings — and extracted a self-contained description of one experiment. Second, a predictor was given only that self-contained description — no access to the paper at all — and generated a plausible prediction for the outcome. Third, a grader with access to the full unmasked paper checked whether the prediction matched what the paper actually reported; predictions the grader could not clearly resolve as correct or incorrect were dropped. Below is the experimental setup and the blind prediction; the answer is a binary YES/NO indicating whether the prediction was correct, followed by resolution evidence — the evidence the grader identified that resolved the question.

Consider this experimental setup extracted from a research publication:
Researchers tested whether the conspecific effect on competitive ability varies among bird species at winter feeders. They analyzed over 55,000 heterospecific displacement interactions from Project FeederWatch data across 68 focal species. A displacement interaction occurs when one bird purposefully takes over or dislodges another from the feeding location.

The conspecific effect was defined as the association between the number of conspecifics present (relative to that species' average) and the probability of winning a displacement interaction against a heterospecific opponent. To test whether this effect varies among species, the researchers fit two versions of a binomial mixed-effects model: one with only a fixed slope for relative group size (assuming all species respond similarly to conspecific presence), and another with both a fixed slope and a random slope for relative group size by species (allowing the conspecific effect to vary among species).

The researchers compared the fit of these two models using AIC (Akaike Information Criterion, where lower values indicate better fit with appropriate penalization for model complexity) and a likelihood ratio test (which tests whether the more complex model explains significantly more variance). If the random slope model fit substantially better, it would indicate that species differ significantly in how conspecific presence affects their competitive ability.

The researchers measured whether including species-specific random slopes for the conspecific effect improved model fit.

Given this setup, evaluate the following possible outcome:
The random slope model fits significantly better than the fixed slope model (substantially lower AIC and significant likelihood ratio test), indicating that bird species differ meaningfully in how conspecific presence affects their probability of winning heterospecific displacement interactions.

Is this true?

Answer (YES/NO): YES